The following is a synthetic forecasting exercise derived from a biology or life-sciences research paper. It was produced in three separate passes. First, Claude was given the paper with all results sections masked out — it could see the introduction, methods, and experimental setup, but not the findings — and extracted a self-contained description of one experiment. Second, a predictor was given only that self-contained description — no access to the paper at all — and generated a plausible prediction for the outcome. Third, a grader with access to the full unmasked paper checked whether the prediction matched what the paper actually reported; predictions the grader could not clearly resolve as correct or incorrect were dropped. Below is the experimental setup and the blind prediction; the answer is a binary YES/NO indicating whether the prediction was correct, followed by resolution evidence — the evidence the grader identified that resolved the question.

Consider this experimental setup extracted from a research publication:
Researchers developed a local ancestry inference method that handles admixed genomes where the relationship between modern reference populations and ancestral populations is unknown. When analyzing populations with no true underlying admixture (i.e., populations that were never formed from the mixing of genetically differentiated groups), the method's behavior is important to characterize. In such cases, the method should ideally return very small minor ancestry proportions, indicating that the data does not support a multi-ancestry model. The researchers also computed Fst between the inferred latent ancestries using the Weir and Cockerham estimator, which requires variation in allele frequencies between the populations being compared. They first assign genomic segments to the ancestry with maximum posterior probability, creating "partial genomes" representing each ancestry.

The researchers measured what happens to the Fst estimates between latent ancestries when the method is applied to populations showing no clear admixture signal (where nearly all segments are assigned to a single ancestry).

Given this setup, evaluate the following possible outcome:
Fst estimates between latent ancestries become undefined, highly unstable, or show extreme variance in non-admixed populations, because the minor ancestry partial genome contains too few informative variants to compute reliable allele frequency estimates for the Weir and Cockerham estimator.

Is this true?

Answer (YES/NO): YES